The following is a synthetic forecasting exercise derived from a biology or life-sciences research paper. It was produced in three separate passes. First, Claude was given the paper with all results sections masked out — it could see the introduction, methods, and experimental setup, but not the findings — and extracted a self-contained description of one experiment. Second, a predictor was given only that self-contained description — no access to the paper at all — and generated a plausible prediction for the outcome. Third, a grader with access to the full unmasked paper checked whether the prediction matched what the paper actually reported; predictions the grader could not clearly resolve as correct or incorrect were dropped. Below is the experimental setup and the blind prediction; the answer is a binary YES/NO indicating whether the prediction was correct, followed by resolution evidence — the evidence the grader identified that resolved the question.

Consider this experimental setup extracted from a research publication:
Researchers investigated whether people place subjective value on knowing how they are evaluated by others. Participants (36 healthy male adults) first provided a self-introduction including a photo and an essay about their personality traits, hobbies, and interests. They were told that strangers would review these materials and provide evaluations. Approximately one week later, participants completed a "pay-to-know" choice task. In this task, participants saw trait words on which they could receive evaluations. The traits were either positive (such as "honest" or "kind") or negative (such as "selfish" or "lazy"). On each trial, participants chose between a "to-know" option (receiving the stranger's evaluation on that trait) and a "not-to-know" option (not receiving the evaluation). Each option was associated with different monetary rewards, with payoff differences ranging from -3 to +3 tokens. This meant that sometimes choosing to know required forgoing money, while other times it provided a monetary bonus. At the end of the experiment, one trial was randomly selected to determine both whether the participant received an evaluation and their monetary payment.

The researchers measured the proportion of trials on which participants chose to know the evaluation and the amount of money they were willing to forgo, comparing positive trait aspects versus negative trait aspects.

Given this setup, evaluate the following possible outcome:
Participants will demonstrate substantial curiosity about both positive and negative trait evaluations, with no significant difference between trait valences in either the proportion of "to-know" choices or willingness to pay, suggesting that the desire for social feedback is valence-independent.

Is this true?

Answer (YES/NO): NO